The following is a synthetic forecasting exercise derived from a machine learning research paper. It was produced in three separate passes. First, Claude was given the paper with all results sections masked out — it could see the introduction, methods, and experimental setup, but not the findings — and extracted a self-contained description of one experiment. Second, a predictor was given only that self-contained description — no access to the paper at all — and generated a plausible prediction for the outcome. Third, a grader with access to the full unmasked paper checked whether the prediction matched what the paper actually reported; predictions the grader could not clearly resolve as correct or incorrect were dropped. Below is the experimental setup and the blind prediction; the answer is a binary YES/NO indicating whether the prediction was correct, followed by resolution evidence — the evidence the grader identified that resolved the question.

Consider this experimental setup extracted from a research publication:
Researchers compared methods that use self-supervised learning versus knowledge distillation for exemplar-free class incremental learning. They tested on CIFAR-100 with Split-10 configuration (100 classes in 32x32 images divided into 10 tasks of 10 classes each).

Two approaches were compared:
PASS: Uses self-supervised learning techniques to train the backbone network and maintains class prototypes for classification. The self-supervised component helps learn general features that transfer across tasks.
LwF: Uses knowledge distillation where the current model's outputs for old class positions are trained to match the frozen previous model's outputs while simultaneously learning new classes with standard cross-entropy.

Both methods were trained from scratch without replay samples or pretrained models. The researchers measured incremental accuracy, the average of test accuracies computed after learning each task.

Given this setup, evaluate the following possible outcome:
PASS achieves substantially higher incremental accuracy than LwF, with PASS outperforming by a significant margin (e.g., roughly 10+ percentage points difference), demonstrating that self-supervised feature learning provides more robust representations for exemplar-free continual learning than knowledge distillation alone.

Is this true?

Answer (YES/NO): NO